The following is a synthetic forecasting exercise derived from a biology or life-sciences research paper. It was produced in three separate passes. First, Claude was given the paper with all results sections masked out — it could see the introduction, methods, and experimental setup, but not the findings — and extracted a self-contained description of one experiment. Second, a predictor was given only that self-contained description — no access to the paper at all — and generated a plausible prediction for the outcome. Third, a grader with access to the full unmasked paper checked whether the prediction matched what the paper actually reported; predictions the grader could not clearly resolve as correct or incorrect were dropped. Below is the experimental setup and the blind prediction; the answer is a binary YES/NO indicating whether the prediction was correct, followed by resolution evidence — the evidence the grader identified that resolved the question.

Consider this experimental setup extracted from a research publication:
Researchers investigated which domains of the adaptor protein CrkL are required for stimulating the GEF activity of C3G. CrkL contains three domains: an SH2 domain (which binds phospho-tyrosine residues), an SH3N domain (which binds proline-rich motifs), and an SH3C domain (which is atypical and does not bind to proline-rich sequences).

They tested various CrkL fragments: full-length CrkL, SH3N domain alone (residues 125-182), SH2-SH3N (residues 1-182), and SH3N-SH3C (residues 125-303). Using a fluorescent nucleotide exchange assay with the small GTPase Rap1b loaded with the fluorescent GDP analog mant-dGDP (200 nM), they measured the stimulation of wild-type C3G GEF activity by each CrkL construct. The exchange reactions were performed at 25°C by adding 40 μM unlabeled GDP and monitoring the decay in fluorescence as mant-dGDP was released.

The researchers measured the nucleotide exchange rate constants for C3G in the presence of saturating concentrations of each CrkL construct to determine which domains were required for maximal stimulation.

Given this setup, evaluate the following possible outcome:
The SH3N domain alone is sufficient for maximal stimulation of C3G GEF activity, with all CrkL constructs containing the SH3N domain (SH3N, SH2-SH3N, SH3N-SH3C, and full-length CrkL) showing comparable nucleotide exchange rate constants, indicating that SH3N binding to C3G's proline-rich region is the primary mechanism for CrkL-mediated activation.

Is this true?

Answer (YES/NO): NO